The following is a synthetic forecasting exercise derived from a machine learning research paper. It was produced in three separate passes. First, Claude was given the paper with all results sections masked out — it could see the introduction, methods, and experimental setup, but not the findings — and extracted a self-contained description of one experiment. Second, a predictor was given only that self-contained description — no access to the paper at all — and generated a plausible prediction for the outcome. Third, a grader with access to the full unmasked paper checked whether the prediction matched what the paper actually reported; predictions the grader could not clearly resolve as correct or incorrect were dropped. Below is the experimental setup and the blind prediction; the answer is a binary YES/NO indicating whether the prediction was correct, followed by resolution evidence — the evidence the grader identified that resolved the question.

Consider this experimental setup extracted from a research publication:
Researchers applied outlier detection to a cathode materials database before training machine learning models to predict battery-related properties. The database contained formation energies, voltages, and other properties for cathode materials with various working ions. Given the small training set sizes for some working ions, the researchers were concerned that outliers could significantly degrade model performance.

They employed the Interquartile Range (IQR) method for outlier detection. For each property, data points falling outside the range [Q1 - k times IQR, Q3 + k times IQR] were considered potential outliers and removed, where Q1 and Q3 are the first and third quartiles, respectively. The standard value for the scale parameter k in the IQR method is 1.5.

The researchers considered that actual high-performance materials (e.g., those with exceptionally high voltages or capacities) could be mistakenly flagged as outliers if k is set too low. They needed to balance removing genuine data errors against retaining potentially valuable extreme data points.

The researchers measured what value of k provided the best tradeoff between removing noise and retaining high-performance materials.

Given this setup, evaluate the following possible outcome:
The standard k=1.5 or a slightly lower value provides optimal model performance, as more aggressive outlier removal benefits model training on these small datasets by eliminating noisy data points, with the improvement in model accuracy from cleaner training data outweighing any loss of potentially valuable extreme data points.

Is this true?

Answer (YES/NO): NO